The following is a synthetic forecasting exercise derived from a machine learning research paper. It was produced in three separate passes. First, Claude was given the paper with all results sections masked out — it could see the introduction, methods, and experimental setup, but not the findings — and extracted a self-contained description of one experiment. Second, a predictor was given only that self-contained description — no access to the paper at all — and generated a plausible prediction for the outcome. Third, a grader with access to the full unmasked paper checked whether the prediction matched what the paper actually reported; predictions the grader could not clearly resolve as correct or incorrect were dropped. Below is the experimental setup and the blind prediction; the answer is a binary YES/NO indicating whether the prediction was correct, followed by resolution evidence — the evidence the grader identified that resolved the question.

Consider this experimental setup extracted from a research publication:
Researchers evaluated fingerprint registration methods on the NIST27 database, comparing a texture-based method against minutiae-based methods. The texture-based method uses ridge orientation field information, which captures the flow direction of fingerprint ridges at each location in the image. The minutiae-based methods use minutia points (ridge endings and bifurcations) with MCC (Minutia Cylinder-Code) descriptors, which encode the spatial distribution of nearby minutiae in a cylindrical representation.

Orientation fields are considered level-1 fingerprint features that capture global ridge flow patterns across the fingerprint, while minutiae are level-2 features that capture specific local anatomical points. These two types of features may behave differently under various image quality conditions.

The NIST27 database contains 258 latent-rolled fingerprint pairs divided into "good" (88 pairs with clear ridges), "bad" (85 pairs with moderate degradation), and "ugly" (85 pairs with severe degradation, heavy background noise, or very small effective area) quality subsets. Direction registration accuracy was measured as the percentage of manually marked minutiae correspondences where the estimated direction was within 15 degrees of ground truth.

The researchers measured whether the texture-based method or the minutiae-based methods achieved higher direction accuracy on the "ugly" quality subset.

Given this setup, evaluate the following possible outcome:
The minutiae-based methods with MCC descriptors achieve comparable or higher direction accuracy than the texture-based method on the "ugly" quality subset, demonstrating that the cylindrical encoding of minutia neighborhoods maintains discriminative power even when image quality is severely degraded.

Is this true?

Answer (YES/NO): NO